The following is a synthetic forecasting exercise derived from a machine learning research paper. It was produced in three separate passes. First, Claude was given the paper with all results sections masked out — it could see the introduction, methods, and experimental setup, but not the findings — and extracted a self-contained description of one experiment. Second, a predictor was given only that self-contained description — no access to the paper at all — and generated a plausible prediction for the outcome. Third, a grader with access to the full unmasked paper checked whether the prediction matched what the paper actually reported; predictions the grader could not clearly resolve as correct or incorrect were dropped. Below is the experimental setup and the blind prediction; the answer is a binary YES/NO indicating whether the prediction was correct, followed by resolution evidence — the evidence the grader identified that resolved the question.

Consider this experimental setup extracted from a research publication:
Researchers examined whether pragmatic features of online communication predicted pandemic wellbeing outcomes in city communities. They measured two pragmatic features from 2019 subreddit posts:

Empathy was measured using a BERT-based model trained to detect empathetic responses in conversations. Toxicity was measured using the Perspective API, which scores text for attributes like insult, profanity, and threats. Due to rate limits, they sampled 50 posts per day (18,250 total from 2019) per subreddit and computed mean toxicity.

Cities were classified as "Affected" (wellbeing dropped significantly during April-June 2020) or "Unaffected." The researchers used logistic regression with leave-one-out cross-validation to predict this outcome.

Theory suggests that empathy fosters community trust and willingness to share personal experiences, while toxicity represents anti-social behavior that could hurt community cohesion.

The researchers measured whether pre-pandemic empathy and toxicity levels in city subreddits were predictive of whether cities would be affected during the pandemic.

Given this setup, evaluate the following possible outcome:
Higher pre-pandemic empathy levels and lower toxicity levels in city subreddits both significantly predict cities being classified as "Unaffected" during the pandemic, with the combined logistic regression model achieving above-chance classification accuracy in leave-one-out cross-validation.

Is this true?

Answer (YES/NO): NO